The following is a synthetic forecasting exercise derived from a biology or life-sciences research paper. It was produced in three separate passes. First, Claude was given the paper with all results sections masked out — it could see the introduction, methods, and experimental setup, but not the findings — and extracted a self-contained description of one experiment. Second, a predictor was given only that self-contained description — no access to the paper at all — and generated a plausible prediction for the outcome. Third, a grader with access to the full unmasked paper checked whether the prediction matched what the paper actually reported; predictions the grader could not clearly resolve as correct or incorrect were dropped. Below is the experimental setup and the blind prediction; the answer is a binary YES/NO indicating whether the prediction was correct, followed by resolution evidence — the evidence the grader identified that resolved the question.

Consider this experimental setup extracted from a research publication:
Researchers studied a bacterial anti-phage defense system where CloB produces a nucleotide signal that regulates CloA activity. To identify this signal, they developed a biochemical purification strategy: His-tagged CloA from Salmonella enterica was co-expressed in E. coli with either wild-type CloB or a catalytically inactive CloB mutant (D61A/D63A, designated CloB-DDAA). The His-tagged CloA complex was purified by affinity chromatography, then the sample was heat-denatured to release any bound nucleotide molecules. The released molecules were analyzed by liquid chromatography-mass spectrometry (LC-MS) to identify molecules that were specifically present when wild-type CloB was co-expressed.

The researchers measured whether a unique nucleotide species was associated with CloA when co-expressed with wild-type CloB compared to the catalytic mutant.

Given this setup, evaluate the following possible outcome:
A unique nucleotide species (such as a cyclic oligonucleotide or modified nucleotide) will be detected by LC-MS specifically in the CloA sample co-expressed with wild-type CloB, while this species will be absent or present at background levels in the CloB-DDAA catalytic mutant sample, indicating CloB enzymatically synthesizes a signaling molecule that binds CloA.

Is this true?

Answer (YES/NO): YES